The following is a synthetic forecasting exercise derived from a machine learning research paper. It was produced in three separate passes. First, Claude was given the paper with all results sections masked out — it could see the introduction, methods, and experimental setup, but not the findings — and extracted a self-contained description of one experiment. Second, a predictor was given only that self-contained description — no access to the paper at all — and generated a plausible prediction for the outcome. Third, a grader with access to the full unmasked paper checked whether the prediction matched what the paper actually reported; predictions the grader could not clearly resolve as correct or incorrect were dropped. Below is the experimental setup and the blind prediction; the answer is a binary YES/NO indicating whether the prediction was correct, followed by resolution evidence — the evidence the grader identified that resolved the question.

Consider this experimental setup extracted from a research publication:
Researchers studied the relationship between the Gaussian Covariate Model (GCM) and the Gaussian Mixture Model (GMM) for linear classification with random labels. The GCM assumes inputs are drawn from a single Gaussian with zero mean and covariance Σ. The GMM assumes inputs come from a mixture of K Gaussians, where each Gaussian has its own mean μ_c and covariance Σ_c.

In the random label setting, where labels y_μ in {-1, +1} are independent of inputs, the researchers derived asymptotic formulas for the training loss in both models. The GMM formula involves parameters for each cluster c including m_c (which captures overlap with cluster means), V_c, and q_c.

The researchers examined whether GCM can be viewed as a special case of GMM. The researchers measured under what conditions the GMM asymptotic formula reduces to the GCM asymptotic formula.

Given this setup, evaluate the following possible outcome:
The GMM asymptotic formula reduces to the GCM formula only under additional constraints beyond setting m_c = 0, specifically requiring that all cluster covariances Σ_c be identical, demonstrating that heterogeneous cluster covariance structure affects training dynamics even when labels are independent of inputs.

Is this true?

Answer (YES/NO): YES